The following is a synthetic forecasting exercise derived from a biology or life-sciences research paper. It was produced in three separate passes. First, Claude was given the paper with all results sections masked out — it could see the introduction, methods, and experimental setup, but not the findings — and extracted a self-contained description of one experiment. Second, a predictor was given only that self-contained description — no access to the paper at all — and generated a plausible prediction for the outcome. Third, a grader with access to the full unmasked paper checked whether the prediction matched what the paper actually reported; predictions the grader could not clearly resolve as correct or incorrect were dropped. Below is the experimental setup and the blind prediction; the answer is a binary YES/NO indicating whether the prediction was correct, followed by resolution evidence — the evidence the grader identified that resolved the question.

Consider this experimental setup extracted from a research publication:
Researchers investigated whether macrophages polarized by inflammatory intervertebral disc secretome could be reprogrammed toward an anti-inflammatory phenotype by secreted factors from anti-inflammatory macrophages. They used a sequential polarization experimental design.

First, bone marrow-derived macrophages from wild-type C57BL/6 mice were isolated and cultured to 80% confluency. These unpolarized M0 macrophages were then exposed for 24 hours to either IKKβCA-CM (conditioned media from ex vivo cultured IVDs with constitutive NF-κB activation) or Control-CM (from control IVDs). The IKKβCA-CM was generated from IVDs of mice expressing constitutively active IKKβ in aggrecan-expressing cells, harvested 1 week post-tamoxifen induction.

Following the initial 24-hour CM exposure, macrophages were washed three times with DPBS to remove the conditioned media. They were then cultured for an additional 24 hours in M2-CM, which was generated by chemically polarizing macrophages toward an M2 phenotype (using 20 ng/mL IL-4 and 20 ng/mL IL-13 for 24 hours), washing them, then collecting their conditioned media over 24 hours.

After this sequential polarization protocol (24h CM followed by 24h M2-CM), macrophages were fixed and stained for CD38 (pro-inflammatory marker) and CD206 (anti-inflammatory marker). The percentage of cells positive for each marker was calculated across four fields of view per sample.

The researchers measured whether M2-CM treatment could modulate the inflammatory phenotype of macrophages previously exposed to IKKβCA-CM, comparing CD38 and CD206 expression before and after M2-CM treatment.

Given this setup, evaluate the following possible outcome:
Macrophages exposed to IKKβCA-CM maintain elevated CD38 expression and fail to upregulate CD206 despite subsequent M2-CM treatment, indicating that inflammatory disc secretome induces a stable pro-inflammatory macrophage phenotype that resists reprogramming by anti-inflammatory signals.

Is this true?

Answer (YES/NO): NO